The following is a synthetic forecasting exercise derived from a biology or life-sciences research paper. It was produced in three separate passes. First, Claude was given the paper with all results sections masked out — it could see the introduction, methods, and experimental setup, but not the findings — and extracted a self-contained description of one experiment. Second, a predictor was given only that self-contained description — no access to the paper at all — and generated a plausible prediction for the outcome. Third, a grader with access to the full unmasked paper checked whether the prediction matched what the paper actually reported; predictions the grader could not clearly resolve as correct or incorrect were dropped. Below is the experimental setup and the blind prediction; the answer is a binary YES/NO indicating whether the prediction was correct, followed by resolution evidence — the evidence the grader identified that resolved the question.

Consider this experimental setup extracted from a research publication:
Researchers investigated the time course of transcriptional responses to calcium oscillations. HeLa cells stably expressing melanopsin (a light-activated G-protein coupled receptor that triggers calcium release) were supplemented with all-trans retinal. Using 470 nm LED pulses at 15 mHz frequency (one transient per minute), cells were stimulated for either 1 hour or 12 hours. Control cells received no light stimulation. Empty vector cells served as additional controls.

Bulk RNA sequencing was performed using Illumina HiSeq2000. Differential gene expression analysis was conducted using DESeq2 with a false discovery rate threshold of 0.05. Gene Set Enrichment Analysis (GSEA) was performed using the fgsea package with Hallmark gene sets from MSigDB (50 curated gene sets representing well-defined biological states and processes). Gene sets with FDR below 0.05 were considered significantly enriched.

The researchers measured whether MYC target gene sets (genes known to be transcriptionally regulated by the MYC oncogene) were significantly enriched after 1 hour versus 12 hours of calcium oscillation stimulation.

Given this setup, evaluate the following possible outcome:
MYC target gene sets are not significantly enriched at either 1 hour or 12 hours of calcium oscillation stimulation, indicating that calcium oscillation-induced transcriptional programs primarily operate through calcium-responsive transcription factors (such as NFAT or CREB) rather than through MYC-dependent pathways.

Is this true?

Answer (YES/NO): NO